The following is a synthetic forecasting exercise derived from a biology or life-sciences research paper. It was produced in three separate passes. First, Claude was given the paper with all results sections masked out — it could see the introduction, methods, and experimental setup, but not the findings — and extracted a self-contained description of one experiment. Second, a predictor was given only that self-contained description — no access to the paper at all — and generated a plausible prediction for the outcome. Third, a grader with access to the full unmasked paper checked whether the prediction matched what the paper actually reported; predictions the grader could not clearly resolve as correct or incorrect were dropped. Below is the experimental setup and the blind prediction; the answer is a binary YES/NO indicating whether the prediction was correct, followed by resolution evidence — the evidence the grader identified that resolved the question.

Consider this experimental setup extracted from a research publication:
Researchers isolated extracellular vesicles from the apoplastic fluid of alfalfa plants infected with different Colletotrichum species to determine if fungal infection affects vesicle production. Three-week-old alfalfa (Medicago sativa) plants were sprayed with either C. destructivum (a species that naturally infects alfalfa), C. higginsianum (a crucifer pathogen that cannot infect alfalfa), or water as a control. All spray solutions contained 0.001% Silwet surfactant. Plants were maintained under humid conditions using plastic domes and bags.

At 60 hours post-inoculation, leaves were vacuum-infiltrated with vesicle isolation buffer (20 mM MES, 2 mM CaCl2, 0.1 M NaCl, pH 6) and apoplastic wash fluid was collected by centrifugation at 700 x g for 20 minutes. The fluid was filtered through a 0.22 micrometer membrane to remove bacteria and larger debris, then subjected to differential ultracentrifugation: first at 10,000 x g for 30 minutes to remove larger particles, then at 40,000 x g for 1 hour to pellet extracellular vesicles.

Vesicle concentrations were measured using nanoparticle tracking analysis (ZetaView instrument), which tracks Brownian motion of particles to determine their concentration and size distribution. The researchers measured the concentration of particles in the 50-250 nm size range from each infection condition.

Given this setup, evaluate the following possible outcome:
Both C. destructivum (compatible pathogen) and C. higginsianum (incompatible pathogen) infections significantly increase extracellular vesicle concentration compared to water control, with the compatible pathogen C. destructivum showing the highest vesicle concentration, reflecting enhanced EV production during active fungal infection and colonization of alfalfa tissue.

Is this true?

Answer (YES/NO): NO